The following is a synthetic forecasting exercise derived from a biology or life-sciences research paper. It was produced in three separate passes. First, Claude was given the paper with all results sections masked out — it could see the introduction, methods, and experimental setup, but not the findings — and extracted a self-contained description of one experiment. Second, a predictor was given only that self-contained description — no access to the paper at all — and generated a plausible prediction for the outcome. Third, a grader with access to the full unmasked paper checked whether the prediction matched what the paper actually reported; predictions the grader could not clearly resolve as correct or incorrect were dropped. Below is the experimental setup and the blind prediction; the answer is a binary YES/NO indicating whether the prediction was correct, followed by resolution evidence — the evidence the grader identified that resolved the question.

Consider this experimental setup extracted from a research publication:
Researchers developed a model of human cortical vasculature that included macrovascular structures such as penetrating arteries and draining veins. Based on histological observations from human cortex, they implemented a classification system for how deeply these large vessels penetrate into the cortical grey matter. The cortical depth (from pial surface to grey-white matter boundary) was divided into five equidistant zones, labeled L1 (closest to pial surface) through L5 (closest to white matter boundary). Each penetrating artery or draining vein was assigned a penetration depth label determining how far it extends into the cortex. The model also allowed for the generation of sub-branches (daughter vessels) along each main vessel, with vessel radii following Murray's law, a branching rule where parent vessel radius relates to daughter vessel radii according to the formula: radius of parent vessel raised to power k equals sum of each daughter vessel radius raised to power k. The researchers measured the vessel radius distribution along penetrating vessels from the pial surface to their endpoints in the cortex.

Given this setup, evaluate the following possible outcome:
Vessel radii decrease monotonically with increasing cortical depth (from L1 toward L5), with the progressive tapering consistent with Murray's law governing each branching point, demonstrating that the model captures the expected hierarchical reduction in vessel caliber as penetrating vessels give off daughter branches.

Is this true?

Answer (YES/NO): YES